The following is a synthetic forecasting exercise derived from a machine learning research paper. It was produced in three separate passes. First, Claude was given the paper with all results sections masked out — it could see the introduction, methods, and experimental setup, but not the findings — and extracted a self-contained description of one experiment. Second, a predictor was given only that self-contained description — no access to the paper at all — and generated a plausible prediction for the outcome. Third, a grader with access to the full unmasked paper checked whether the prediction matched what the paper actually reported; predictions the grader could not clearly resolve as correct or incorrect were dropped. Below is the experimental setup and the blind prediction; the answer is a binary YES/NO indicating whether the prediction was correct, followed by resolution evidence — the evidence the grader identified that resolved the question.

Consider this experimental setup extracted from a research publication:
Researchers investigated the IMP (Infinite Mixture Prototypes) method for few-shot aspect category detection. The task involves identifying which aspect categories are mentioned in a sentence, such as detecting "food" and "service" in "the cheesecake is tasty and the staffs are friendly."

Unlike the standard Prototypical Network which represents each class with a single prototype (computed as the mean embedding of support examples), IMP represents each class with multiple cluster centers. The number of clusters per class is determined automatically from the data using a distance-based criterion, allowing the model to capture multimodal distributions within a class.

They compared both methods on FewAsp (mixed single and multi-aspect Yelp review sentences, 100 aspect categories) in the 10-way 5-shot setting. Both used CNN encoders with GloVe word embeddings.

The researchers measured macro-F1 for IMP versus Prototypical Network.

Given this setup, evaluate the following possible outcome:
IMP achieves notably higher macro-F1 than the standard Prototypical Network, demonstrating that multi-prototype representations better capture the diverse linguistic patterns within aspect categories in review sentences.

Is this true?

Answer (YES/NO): NO